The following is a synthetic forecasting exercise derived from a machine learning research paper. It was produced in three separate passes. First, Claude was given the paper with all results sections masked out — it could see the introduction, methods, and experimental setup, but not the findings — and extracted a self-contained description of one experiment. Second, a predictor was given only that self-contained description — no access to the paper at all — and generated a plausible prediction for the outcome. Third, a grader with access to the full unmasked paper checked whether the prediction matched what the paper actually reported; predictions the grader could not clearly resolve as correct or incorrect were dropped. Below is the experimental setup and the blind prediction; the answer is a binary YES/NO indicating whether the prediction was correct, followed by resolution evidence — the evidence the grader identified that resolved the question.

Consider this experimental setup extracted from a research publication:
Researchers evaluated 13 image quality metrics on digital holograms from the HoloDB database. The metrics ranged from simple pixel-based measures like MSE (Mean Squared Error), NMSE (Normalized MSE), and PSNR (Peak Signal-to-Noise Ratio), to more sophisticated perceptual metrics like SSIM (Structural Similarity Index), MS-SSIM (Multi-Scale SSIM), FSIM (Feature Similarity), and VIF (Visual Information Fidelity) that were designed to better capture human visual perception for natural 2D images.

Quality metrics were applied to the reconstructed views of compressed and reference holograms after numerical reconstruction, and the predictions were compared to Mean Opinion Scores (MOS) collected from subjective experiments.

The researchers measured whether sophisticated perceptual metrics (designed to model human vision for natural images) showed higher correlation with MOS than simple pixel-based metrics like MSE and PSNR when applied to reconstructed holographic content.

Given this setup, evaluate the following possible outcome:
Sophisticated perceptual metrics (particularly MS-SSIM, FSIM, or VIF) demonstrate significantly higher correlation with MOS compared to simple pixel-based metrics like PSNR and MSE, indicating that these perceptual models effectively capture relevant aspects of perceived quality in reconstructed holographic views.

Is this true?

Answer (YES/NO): NO